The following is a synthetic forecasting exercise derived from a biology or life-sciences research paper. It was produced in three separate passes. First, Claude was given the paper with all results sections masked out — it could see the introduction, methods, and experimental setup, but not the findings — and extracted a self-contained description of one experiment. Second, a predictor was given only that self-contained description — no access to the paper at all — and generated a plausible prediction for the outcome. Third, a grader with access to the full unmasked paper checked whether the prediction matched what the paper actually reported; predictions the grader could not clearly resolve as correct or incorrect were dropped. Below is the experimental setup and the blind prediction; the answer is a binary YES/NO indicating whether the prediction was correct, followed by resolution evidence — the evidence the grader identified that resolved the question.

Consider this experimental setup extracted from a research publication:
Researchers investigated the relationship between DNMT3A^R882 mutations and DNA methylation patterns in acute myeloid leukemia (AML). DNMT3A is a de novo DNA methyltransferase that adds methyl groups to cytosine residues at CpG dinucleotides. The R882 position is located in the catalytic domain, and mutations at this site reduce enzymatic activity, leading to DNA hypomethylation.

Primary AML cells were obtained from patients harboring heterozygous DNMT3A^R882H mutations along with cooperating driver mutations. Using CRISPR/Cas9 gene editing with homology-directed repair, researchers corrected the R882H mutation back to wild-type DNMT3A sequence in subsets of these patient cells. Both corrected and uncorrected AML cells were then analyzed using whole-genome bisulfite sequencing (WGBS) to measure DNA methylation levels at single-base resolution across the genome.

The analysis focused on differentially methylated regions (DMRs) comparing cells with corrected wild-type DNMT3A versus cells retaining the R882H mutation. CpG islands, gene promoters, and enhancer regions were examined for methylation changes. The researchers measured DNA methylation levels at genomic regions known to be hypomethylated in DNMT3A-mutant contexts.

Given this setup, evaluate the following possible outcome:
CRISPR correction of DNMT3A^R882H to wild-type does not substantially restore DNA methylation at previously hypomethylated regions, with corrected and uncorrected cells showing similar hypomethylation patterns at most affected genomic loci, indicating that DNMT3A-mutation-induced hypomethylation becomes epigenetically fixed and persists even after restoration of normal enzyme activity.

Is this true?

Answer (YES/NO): YES